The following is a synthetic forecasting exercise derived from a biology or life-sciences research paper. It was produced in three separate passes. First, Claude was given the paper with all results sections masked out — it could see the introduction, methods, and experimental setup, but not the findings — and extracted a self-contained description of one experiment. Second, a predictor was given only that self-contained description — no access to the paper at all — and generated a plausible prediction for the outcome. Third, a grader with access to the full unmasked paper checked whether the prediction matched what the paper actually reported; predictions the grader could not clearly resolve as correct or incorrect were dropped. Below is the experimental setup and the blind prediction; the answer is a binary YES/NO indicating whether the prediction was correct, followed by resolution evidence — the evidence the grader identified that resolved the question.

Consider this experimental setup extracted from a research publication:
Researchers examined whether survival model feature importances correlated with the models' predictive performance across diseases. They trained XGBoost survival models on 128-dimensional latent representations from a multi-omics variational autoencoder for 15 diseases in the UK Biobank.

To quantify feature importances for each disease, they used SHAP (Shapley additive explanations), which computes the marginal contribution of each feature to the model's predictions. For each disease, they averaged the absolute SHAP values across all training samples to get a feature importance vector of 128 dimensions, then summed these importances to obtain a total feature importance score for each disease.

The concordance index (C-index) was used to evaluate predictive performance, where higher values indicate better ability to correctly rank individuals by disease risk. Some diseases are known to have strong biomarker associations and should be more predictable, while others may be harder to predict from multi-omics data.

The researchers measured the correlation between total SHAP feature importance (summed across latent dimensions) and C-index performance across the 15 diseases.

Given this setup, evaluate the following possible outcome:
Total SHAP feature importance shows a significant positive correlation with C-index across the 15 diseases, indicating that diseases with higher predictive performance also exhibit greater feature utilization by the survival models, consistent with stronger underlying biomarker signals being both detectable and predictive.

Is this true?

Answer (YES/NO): YES